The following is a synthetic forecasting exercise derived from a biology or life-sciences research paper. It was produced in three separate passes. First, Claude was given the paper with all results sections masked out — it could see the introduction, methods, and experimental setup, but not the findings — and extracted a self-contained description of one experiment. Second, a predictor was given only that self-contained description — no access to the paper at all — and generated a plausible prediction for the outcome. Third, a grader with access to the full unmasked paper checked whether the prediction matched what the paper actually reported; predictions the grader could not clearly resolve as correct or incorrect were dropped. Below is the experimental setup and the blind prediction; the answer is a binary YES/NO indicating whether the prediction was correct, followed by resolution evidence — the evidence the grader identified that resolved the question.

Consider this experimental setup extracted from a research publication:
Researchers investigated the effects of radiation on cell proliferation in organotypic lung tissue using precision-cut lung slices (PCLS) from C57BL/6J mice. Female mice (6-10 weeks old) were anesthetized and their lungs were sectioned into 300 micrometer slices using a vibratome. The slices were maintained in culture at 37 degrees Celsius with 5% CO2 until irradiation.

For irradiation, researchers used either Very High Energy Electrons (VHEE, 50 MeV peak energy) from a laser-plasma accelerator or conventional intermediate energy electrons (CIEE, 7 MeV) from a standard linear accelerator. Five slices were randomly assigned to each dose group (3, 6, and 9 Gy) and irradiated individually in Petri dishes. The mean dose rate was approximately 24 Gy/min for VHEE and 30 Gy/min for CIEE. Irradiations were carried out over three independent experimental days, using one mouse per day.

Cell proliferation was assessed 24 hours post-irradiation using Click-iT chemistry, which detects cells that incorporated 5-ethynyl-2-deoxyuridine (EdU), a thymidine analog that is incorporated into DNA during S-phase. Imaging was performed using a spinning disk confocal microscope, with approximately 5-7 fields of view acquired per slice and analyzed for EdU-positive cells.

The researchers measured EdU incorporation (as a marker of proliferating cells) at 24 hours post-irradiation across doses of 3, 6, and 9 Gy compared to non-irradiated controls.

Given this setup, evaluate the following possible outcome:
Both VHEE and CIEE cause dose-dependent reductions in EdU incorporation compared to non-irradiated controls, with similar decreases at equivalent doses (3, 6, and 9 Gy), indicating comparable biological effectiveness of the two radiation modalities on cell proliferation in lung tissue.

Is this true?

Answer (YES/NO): YES